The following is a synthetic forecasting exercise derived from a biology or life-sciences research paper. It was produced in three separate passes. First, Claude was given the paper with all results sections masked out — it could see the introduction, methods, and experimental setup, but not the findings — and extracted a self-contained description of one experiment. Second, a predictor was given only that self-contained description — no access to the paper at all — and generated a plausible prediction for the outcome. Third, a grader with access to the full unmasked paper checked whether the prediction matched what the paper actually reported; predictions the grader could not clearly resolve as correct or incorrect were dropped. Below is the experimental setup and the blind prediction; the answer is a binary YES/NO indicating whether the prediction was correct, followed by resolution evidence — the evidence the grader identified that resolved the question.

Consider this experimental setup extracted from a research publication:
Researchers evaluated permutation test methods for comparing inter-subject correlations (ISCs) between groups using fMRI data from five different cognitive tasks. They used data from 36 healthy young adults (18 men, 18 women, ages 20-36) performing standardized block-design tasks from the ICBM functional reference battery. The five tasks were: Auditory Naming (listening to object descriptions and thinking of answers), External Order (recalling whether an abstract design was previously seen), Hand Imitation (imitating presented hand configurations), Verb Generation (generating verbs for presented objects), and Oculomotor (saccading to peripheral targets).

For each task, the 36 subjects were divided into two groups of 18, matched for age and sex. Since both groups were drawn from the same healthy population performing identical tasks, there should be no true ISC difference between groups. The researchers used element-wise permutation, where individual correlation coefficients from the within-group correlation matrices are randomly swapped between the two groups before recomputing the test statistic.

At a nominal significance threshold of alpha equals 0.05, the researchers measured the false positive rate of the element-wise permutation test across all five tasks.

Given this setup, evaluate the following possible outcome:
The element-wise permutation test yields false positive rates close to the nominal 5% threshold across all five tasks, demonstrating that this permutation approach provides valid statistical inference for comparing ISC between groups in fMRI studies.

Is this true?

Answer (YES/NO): NO